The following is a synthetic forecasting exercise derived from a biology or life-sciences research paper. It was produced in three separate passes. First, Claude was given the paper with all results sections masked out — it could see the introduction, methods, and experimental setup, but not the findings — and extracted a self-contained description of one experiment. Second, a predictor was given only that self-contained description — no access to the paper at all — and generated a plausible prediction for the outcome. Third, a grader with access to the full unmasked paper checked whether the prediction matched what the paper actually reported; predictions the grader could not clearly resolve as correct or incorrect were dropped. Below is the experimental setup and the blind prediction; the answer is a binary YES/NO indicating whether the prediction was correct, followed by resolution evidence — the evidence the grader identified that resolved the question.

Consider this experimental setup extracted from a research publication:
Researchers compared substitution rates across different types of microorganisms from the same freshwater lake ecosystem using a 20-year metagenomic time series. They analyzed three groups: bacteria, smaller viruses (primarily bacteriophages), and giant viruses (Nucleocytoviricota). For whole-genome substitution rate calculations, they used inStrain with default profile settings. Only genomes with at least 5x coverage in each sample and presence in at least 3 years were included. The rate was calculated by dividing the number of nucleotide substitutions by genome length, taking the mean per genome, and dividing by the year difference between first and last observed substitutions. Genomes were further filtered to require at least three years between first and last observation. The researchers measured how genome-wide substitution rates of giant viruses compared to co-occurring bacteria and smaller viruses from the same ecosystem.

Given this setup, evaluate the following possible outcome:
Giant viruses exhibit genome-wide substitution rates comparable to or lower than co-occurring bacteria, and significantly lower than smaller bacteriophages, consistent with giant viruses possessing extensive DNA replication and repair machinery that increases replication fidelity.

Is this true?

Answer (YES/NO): YES